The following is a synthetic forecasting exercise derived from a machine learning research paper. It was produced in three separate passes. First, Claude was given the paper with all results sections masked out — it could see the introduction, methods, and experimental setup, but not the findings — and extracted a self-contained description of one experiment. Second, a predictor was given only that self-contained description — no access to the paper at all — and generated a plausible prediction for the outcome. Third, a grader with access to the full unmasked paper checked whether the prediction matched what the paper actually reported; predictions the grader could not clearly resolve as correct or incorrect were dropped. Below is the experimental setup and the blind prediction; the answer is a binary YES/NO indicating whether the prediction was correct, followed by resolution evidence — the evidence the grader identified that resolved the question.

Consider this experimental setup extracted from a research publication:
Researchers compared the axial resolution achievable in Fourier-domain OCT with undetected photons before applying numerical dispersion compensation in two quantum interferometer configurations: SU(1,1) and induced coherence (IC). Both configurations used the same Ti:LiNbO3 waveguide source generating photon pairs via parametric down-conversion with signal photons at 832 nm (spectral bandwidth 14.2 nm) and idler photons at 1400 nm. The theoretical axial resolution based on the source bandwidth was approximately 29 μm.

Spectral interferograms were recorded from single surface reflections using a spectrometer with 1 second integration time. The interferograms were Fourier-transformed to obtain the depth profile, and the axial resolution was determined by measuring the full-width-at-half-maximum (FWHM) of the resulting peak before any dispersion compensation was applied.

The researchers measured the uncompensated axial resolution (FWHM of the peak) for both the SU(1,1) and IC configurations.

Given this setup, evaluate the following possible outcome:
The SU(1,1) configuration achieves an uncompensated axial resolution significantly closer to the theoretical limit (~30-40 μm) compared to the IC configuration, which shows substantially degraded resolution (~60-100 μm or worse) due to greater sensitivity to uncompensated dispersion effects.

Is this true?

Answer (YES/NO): NO